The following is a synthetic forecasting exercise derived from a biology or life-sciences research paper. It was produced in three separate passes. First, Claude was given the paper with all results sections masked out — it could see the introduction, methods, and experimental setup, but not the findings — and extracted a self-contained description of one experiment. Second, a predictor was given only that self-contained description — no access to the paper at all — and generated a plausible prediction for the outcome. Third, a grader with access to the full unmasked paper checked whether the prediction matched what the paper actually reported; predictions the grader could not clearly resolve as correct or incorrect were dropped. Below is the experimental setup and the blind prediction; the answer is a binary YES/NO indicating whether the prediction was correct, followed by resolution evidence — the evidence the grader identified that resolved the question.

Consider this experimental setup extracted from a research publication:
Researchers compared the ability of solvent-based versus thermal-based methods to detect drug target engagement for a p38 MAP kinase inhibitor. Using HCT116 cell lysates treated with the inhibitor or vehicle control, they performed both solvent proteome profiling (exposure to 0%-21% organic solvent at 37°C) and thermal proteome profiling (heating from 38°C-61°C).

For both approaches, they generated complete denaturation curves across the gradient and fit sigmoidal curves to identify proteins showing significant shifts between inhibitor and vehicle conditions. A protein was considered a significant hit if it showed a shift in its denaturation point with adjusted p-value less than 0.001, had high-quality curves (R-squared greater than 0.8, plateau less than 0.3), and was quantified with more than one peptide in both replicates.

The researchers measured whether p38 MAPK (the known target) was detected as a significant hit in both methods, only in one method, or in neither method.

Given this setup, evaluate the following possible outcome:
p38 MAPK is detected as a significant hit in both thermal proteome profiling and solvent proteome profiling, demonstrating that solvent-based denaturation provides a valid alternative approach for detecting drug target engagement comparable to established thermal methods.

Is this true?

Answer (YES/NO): YES